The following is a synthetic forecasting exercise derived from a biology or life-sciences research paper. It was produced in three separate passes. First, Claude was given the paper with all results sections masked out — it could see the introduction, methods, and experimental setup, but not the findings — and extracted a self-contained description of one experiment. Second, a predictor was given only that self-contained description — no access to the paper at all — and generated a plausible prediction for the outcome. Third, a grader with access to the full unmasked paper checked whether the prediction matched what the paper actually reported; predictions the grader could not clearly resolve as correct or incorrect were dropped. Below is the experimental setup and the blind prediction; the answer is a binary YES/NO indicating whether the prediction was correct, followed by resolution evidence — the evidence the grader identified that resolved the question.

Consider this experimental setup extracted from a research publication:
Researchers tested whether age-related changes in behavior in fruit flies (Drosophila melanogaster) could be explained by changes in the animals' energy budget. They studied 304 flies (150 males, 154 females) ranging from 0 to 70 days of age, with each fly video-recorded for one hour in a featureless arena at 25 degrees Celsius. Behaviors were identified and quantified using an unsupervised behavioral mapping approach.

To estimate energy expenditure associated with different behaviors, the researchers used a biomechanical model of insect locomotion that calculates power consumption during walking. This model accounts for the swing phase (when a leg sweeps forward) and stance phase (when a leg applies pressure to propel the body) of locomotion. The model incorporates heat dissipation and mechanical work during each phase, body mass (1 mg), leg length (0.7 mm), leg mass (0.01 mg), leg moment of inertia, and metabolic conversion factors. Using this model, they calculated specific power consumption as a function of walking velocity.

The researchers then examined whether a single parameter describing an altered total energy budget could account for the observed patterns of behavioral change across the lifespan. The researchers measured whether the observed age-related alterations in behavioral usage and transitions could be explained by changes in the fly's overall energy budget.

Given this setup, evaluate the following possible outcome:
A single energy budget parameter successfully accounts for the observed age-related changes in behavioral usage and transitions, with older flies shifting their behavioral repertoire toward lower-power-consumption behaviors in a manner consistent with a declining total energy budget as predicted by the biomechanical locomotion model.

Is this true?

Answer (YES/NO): NO